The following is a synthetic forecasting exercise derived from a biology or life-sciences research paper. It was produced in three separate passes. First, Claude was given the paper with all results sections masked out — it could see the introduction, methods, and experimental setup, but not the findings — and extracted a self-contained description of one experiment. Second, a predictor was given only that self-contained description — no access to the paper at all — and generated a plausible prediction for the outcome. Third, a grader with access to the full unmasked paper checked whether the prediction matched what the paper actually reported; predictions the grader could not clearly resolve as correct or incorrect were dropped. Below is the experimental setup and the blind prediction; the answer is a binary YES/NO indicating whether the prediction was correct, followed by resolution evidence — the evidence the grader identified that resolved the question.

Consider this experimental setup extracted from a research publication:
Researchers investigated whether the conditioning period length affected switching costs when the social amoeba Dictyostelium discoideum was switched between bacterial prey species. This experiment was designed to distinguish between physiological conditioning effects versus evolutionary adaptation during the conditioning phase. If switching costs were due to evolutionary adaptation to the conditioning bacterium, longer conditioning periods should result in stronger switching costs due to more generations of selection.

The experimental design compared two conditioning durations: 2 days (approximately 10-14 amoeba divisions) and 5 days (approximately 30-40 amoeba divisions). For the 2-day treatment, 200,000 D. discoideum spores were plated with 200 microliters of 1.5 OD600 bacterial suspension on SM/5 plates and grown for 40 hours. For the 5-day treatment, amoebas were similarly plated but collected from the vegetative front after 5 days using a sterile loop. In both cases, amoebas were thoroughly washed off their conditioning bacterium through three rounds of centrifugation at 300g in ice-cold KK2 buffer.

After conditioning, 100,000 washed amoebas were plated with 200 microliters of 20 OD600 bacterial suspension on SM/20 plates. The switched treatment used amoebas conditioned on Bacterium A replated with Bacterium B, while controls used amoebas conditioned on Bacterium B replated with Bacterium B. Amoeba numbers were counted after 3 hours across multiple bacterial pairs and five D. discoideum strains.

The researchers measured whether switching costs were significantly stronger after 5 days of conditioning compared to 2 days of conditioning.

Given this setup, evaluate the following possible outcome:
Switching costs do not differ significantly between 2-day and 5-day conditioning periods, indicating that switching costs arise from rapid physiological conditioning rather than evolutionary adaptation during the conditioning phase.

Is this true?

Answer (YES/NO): YES